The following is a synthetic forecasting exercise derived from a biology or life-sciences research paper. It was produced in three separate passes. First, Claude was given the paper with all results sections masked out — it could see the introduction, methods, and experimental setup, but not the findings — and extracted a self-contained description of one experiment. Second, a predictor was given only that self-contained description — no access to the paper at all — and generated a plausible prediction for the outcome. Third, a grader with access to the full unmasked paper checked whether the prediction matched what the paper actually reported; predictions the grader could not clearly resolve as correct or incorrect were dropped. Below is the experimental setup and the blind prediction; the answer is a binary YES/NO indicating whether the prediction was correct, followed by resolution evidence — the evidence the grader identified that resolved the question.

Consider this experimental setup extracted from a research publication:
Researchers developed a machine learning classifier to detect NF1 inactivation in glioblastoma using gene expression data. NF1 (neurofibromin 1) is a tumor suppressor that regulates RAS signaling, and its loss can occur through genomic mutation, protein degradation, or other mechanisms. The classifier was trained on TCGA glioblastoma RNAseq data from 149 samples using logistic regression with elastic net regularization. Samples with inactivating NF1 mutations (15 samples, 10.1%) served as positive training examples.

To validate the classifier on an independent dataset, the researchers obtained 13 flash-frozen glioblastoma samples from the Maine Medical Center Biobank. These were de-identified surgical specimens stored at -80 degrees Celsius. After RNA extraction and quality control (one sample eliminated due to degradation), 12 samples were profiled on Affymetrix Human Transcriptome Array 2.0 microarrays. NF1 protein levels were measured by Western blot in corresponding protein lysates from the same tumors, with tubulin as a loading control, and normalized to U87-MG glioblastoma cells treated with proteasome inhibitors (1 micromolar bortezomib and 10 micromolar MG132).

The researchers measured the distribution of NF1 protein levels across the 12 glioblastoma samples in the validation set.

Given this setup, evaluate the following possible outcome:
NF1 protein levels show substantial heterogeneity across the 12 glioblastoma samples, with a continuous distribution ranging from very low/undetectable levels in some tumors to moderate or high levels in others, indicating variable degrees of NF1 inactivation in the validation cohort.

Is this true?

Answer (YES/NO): YES